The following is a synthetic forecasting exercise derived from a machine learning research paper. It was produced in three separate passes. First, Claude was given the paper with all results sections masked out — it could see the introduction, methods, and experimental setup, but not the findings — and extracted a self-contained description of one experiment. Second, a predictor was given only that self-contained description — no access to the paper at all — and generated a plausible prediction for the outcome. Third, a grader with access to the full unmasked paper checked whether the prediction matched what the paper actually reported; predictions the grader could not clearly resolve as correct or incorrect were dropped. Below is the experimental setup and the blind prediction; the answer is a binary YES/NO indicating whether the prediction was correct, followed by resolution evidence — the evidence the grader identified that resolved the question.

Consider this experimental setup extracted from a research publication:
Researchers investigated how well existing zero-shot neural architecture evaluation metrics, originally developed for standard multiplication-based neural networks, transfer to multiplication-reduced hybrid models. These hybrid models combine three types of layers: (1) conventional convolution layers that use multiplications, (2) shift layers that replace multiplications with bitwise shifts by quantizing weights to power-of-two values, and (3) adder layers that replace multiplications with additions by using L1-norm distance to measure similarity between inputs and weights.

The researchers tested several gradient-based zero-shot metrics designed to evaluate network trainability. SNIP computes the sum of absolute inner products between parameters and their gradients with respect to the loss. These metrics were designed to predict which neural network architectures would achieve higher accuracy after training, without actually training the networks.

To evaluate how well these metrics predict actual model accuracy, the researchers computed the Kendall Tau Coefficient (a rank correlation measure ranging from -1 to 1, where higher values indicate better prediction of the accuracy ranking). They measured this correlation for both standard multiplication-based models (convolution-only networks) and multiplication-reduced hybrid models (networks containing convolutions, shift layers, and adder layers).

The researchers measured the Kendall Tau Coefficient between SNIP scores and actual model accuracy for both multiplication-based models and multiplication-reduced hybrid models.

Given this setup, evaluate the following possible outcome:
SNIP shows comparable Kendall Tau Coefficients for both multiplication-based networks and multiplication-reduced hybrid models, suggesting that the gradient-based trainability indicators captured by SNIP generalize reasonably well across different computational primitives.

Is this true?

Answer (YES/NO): NO